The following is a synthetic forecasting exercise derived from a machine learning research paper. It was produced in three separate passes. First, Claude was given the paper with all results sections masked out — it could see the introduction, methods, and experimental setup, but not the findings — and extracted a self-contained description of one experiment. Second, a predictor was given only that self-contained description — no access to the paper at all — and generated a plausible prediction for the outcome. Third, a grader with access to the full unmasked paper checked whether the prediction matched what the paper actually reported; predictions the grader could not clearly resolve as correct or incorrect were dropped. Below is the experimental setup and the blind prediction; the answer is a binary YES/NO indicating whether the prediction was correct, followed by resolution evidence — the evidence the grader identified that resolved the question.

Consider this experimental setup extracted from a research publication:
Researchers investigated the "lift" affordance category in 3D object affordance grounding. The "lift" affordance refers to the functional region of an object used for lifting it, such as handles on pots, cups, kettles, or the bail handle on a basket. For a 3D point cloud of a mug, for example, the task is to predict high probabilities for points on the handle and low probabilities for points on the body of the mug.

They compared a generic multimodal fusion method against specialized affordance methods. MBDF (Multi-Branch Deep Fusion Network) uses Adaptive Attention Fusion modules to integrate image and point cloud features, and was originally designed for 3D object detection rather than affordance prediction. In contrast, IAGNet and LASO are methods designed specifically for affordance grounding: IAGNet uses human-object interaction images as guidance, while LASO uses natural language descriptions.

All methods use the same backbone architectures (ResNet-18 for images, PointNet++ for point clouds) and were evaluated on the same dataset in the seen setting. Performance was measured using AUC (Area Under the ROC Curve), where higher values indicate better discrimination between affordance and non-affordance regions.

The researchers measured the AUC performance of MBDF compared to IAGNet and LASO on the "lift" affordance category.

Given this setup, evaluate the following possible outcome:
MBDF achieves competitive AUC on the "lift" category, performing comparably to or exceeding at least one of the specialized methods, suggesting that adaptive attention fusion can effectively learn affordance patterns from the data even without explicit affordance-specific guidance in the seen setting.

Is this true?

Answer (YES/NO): NO